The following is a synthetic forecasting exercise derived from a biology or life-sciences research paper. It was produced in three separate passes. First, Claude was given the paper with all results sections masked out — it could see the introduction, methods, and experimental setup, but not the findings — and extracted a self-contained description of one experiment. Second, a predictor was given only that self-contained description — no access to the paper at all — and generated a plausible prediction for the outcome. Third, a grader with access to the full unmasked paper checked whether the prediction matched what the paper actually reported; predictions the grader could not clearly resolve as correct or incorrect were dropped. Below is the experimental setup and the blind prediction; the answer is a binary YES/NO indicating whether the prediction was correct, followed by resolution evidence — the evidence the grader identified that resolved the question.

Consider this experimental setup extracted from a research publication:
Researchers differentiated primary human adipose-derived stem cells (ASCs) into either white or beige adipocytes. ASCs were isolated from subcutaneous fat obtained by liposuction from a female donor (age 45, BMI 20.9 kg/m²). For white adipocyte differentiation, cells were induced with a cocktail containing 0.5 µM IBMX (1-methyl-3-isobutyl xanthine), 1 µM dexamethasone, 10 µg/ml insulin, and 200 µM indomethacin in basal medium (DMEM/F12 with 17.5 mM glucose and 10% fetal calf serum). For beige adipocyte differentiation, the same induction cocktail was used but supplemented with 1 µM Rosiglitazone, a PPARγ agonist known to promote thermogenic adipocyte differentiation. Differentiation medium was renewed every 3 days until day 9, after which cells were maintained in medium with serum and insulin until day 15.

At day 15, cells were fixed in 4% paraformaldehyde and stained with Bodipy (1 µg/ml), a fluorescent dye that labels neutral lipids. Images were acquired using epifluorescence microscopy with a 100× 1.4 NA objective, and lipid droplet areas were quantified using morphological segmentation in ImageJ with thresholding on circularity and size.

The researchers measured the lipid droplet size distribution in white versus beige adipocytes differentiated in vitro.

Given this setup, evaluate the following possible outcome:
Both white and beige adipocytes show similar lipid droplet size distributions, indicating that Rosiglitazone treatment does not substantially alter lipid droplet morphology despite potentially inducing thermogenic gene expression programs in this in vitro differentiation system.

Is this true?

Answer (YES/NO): NO